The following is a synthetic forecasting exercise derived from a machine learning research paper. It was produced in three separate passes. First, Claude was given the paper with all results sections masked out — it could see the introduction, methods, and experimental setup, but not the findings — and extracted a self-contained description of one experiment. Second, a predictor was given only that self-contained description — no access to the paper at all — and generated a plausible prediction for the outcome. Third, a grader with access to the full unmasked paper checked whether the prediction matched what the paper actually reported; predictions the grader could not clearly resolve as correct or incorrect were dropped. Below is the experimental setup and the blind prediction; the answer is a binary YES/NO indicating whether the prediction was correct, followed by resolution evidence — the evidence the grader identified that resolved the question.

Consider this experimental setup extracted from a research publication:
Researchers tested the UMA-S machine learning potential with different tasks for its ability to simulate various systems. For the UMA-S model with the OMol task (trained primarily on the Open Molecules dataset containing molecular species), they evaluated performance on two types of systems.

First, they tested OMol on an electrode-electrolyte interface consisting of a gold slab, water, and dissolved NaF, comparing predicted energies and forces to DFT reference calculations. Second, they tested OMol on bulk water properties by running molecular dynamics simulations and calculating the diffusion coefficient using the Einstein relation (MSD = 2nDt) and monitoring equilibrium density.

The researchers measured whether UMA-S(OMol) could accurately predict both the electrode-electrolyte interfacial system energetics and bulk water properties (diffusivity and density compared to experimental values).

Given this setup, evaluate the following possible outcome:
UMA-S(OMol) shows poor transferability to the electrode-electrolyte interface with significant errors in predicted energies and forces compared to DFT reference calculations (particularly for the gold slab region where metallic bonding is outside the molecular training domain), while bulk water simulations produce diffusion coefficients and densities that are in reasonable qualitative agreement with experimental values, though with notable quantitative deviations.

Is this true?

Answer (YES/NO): NO